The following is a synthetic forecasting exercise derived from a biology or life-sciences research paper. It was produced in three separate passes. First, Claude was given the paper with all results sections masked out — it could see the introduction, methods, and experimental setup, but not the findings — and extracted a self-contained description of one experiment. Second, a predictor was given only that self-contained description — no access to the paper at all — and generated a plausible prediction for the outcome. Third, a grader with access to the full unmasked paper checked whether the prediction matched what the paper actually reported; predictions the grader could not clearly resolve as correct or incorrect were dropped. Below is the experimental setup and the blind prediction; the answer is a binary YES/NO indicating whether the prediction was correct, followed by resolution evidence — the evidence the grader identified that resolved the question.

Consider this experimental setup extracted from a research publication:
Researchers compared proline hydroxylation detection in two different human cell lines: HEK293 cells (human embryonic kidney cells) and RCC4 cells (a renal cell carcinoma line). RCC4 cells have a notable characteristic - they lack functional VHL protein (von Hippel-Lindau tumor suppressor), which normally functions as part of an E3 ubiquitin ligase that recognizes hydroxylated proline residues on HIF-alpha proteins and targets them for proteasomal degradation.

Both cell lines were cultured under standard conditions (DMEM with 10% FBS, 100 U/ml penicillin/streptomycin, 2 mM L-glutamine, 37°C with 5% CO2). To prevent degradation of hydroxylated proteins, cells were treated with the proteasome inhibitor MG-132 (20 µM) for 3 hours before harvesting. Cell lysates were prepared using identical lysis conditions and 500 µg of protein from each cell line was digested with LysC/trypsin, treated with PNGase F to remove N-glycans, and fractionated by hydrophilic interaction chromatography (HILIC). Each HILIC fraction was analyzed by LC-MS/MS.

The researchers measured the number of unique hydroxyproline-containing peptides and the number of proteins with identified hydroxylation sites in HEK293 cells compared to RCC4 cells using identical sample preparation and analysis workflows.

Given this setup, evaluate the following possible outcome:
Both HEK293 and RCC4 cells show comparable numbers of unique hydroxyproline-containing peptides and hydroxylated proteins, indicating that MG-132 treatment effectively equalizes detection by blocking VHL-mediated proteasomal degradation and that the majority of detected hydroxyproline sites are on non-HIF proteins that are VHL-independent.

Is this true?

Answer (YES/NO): NO